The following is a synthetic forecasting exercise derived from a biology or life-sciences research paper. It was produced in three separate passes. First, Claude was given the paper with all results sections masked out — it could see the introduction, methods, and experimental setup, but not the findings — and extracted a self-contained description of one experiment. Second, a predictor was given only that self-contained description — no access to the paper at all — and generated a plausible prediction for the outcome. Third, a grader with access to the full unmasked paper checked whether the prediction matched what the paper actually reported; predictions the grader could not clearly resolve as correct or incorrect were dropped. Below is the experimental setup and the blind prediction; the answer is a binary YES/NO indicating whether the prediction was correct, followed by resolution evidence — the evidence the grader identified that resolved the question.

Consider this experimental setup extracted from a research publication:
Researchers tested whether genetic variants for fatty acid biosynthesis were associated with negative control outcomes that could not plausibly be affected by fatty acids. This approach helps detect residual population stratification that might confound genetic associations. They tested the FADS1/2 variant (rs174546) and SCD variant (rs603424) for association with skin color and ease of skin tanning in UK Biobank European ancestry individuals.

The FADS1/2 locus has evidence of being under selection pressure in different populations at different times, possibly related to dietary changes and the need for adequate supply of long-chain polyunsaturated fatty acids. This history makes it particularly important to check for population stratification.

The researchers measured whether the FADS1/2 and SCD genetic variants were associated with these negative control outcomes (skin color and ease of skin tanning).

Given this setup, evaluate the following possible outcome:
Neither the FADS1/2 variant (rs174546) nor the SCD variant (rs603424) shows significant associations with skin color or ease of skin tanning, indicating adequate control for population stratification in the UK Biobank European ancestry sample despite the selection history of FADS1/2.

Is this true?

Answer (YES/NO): NO